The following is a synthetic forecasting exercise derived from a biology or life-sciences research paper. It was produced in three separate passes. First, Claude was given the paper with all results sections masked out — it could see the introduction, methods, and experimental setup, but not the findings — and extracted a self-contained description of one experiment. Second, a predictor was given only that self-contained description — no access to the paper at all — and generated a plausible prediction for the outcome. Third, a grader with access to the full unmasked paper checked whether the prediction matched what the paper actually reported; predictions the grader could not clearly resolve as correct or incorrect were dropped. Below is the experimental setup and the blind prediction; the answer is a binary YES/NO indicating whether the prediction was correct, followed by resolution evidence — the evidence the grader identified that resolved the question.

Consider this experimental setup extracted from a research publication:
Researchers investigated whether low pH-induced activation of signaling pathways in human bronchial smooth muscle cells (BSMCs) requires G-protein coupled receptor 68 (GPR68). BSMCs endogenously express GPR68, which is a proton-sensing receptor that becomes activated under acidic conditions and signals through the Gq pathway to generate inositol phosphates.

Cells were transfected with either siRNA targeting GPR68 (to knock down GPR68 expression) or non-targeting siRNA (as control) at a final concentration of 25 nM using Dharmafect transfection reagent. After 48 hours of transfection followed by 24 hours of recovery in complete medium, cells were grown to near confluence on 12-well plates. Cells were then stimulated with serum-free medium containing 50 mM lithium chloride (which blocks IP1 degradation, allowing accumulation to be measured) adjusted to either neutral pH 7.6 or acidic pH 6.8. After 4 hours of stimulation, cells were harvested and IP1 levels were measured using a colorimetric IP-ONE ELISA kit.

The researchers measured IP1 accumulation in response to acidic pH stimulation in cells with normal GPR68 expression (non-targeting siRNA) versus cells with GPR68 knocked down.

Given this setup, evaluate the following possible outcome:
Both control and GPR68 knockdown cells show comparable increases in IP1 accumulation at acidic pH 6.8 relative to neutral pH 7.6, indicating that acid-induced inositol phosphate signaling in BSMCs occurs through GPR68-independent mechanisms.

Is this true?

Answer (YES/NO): NO